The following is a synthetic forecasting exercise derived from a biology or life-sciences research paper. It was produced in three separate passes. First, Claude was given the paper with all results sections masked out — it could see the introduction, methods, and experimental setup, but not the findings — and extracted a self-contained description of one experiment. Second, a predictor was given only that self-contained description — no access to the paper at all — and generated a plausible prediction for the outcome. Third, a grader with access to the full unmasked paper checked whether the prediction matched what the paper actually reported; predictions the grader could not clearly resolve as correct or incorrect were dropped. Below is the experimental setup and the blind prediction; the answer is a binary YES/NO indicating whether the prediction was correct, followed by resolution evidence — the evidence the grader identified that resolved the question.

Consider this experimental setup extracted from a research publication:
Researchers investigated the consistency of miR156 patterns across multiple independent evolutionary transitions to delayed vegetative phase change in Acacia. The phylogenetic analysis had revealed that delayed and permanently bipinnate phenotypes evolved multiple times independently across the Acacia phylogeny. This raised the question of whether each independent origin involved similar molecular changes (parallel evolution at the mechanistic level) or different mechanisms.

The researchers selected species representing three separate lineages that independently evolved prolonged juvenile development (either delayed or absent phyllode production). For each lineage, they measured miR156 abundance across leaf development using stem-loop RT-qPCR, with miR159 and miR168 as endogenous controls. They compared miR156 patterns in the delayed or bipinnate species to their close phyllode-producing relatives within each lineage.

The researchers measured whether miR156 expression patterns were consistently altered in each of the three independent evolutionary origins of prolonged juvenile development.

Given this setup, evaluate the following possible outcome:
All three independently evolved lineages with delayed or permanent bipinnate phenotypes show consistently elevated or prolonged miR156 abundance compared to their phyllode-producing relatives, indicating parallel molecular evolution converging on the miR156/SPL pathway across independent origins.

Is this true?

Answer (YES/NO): YES